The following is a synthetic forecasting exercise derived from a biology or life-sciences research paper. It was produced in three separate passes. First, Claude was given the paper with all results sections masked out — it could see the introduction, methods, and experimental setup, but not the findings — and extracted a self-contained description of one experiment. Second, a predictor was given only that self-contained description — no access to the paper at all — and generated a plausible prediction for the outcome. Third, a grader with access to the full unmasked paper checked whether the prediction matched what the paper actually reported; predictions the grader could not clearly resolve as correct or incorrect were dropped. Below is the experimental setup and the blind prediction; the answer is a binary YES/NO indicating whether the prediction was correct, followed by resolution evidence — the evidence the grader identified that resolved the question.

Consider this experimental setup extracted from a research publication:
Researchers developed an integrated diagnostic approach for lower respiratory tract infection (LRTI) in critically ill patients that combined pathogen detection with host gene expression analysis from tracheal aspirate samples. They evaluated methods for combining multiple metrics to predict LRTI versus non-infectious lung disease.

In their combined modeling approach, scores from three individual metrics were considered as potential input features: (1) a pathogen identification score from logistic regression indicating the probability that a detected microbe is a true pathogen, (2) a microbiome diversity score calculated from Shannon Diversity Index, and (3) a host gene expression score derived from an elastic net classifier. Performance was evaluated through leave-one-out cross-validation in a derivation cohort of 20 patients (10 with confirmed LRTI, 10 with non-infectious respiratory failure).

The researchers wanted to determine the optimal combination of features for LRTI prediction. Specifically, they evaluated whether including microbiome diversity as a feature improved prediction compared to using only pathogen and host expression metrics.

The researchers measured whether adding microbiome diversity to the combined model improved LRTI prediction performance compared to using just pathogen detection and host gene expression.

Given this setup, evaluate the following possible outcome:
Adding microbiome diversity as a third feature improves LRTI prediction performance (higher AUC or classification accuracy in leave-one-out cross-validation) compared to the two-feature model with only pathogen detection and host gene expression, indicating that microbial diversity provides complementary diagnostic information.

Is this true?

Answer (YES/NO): NO